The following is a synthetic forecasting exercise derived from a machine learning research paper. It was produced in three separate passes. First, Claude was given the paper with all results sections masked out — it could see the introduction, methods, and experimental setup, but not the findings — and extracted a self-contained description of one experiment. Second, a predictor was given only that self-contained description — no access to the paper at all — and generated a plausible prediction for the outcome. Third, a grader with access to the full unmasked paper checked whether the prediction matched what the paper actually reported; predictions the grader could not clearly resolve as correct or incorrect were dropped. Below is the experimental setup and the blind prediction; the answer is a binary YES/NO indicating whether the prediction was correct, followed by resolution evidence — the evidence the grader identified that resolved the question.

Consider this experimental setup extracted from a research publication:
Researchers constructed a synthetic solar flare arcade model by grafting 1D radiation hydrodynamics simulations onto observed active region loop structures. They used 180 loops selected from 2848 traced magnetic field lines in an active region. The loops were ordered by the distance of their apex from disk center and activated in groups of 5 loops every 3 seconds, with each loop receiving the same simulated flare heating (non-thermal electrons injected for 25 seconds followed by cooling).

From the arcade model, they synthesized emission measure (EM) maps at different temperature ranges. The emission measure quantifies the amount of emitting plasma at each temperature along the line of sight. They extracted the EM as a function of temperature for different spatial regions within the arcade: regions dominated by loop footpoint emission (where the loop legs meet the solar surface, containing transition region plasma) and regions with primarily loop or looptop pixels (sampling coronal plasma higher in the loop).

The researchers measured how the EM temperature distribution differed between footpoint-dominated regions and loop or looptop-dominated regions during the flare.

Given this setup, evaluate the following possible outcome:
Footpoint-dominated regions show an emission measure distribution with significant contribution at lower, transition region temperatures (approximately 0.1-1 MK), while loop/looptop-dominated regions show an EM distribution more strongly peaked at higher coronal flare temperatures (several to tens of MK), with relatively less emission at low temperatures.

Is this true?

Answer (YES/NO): YES